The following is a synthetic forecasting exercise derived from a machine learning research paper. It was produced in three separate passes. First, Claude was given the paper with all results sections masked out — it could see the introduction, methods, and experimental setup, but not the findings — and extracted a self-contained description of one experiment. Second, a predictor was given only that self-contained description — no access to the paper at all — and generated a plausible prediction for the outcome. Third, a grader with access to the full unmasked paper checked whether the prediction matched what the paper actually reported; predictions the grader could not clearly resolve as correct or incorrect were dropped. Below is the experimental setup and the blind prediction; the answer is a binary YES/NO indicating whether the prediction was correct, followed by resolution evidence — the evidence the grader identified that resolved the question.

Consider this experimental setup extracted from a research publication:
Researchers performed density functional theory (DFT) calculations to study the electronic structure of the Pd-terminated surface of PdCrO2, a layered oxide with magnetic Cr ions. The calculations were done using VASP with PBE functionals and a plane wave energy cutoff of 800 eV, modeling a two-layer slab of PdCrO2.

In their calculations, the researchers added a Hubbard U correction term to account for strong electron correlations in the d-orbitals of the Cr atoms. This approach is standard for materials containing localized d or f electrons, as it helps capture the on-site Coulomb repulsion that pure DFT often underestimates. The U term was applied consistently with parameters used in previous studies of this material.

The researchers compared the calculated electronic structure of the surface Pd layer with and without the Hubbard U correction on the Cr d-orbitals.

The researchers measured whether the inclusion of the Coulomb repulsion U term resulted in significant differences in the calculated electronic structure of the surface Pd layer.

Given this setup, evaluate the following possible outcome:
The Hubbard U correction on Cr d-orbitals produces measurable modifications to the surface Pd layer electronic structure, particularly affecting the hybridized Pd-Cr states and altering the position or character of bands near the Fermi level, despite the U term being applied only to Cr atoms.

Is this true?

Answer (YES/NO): NO